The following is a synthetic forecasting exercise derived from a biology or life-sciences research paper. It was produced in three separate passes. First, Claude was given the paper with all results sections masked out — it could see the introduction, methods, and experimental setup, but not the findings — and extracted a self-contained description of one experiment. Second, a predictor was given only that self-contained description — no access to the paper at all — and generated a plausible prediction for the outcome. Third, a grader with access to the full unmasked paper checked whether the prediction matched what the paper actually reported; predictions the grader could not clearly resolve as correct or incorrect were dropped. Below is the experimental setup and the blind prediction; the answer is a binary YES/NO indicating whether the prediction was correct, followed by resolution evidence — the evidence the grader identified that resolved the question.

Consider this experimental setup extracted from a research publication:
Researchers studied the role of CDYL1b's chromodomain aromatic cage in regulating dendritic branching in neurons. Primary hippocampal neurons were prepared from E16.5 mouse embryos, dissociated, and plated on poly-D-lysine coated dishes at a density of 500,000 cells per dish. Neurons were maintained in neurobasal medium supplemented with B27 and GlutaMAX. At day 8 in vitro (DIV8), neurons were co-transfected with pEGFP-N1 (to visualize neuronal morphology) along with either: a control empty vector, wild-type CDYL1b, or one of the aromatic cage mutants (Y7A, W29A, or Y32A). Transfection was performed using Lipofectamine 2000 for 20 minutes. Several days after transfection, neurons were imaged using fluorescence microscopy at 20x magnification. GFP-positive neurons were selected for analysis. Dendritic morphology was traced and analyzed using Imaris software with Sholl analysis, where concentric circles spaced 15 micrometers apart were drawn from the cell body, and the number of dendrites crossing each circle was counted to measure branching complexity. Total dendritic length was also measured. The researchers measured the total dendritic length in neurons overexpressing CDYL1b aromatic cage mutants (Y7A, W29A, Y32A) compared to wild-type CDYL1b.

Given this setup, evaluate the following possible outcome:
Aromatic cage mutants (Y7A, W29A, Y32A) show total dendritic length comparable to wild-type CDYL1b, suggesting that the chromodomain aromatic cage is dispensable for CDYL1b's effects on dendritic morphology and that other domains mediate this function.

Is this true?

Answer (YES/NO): NO